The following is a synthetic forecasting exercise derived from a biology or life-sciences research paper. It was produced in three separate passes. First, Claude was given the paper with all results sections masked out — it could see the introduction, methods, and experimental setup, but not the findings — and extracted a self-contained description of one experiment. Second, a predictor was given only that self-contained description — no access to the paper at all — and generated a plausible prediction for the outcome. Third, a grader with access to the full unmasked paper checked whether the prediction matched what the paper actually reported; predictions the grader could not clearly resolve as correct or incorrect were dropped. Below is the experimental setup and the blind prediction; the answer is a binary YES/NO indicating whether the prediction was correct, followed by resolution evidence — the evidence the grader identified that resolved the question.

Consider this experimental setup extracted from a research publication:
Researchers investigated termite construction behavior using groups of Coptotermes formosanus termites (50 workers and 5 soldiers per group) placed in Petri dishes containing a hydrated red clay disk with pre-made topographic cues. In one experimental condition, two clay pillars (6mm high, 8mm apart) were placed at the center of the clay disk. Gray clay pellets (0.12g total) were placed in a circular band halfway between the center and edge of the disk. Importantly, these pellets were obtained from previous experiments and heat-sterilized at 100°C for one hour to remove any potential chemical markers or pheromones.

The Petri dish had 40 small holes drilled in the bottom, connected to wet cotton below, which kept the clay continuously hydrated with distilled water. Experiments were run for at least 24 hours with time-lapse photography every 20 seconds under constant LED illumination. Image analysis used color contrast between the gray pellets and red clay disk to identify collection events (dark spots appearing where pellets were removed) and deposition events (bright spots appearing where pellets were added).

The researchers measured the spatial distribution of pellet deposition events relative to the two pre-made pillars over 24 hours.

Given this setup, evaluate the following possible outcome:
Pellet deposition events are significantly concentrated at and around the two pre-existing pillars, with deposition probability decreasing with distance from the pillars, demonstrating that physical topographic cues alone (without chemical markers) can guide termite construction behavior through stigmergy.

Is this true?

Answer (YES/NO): NO